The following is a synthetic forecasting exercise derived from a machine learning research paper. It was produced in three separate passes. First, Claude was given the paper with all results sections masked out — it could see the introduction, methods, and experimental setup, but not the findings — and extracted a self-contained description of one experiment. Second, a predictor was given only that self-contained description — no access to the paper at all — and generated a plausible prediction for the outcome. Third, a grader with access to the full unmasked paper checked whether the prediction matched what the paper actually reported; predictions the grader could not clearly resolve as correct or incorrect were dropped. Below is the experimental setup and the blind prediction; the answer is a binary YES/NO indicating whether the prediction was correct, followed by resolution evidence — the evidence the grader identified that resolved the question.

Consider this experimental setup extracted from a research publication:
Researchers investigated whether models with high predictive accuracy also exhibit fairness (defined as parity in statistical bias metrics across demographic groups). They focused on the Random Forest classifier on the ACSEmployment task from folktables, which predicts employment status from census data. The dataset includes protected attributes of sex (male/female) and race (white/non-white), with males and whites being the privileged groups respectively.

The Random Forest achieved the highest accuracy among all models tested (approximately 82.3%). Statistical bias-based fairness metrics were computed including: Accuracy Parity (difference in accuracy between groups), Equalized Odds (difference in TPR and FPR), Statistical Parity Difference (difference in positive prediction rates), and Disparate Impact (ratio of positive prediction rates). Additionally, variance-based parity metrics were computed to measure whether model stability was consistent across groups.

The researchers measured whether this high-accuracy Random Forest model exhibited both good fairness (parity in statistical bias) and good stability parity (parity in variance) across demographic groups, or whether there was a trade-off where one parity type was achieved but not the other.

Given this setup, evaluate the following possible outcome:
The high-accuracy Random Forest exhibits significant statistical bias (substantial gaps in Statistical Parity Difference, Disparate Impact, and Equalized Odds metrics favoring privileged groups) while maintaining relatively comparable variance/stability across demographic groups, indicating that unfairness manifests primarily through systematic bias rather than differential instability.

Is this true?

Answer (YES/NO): NO